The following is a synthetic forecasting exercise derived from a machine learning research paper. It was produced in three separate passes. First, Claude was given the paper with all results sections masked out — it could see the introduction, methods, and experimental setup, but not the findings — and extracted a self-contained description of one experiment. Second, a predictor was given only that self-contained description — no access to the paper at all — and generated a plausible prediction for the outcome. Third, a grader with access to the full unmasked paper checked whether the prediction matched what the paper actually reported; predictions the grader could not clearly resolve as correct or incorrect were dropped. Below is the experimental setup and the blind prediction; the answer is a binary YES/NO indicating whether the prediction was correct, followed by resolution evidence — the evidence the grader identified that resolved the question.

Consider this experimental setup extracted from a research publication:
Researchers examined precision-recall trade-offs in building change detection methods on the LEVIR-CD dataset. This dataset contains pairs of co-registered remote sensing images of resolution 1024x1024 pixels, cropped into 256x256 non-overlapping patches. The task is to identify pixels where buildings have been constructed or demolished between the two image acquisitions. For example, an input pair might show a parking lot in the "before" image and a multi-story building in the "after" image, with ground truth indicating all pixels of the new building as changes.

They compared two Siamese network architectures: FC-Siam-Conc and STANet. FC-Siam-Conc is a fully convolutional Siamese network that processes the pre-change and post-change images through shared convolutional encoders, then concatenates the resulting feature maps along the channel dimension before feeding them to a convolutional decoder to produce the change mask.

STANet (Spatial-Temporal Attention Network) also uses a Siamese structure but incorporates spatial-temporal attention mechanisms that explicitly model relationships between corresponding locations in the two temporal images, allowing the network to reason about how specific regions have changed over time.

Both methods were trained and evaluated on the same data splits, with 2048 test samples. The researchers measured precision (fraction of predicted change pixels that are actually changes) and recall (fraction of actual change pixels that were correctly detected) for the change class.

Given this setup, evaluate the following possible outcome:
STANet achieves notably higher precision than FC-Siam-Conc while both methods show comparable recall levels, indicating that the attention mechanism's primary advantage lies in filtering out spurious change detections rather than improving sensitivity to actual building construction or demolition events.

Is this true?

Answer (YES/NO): NO